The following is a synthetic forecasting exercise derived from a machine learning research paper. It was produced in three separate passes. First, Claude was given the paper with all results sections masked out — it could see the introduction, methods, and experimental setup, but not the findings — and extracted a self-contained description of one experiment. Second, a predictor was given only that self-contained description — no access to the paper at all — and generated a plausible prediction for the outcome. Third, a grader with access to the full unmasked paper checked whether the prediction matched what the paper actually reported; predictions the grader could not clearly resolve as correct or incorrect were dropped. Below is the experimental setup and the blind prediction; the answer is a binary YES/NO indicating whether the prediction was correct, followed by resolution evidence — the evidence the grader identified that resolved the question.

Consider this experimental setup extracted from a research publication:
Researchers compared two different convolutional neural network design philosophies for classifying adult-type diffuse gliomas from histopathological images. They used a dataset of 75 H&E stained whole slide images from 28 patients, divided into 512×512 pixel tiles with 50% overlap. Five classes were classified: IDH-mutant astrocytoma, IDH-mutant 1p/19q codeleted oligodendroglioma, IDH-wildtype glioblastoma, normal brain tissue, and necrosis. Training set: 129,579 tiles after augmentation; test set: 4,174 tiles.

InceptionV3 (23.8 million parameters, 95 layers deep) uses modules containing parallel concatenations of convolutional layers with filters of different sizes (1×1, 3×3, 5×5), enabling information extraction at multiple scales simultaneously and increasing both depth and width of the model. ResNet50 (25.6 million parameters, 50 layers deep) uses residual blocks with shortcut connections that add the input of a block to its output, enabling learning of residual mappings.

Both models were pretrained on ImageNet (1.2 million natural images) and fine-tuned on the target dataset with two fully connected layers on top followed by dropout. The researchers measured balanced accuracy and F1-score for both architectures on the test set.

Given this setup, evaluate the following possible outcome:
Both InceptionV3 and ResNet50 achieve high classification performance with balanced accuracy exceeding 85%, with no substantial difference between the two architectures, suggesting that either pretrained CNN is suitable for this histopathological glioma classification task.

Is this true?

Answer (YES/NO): NO